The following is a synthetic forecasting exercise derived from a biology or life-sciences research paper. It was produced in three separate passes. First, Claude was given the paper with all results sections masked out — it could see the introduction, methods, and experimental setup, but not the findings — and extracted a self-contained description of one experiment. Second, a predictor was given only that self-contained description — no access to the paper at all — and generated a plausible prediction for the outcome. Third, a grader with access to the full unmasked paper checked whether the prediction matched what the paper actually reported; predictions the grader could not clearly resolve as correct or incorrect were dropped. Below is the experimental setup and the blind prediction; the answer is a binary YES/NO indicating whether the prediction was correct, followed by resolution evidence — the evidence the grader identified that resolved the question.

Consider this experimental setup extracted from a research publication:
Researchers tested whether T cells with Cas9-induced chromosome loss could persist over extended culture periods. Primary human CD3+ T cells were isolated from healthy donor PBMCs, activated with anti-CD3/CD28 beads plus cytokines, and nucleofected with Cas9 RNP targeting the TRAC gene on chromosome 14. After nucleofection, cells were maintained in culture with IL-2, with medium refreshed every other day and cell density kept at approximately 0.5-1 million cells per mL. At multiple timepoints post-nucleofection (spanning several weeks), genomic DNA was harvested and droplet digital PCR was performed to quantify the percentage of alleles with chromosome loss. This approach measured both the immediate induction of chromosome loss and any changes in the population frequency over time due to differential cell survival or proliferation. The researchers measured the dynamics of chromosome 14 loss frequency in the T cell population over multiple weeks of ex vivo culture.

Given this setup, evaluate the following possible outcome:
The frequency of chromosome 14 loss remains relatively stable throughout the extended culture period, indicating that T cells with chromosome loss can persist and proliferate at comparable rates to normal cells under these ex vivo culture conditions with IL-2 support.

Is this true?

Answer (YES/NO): NO